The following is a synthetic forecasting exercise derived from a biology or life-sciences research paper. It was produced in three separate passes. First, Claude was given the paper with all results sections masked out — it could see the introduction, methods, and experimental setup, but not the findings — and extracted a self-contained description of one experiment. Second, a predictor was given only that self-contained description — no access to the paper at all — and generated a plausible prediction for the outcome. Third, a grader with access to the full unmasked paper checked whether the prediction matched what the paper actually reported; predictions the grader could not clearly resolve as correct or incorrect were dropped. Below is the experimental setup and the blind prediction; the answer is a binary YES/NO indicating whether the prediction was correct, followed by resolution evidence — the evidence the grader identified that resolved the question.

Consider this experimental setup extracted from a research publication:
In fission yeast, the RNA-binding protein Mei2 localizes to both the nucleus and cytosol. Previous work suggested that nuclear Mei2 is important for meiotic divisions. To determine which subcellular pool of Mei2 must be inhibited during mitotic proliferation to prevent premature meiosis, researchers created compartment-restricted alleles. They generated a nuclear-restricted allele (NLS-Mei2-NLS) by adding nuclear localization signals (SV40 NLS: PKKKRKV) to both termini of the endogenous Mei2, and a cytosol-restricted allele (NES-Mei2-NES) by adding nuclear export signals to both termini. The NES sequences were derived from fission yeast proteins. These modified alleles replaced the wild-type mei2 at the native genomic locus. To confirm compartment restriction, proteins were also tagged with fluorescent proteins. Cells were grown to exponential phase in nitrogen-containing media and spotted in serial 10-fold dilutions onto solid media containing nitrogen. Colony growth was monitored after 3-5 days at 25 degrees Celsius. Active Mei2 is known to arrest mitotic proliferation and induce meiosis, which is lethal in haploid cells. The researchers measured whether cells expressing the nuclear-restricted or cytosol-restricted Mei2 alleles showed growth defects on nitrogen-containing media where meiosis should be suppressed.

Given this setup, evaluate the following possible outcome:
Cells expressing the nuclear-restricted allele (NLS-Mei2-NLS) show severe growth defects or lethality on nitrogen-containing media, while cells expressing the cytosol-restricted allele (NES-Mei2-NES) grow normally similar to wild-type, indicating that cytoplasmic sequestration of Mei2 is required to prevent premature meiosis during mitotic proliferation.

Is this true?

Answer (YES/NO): NO